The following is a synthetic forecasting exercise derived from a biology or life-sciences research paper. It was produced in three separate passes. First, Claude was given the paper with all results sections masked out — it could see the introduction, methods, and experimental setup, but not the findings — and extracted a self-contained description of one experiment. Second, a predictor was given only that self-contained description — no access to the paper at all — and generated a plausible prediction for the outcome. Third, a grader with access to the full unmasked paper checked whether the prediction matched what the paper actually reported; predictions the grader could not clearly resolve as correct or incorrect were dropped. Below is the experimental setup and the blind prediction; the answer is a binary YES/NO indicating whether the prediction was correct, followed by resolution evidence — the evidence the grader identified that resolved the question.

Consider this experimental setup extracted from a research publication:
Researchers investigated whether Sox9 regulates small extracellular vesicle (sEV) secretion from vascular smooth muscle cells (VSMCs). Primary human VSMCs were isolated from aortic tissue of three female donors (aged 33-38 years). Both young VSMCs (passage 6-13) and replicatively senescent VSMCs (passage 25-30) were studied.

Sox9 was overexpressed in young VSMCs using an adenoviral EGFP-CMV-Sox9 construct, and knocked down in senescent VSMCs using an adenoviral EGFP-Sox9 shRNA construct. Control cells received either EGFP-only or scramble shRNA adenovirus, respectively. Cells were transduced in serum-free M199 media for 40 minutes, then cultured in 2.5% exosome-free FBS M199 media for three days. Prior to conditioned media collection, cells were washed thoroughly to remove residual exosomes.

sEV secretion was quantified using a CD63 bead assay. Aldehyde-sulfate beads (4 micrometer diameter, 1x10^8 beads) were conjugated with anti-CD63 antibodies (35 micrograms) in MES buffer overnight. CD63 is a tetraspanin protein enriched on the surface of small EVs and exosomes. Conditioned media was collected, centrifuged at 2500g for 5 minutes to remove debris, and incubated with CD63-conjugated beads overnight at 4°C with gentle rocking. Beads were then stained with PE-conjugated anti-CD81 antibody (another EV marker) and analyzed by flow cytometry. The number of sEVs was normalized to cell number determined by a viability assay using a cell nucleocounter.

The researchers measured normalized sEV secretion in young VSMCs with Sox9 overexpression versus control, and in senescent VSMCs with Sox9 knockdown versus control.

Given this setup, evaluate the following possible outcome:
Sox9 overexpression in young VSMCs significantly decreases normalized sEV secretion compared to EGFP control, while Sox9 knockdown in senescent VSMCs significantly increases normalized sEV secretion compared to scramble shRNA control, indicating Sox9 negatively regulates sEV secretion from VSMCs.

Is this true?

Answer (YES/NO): NO